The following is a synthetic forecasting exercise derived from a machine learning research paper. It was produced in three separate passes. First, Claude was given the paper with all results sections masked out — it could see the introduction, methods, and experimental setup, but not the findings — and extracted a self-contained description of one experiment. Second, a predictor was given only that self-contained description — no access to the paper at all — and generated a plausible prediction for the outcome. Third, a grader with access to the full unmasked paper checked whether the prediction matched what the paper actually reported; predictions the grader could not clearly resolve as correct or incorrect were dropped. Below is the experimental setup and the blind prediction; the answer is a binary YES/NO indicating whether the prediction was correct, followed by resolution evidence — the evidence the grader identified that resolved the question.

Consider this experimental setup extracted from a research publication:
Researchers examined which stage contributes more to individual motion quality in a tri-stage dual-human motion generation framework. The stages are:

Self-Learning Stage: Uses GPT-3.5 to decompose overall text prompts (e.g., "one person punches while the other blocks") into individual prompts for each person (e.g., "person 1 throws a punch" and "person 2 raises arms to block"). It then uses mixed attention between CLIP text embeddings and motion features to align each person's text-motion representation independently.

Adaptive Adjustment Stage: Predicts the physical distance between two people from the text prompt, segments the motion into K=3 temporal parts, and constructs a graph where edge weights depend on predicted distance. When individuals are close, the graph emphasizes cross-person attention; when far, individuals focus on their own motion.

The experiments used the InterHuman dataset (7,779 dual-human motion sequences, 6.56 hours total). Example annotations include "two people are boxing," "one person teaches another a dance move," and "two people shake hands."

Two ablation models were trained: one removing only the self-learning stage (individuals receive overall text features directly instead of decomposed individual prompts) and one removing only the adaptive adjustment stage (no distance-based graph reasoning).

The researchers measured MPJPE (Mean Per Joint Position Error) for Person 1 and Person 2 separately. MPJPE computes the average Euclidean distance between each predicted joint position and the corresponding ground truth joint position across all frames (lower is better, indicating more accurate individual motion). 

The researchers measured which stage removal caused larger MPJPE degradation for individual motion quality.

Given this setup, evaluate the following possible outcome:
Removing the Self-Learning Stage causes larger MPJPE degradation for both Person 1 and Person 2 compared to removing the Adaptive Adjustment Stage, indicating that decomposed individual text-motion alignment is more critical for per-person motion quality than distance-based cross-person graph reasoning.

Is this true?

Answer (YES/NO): YES